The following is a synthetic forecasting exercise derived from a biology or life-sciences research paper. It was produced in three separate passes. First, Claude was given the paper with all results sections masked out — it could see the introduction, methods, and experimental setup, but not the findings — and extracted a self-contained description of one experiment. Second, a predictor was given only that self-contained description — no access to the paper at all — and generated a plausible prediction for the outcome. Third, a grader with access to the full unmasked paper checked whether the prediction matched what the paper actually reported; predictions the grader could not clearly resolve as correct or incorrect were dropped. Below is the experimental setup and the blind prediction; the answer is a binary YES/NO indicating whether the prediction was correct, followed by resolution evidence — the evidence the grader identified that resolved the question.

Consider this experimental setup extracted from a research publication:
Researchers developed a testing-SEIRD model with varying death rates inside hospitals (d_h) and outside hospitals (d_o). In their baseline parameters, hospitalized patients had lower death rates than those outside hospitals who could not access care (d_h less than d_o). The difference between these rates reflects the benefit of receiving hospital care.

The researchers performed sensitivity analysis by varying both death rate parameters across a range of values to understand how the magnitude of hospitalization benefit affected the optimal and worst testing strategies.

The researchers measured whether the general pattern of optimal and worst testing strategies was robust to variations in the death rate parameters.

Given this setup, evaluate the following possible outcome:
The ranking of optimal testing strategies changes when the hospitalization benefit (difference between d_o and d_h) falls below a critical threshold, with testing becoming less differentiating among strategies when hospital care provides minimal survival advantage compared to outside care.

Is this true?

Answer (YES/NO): NO